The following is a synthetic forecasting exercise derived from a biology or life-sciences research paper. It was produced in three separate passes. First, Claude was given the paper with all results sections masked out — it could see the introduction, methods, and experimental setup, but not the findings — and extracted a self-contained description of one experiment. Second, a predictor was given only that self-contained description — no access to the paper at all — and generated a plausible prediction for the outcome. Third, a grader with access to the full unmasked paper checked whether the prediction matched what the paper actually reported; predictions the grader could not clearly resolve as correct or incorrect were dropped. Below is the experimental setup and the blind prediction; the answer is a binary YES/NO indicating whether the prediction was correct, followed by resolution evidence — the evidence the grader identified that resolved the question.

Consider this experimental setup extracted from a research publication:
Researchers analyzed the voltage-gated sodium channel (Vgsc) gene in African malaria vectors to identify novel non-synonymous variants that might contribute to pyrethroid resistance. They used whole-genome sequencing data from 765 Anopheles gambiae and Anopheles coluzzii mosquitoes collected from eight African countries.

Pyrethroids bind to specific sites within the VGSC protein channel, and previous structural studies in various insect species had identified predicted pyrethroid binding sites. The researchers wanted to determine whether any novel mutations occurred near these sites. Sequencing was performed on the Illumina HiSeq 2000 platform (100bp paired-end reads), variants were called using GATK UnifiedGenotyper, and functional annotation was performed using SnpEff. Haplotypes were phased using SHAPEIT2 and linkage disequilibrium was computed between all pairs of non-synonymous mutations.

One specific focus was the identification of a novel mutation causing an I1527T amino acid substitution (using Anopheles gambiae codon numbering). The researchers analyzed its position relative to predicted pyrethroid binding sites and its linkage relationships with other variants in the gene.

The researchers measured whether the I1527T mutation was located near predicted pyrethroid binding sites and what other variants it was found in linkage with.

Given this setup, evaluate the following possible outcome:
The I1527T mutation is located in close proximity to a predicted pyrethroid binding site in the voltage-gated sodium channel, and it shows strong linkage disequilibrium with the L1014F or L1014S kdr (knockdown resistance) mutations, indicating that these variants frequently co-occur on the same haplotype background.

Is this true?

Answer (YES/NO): NO